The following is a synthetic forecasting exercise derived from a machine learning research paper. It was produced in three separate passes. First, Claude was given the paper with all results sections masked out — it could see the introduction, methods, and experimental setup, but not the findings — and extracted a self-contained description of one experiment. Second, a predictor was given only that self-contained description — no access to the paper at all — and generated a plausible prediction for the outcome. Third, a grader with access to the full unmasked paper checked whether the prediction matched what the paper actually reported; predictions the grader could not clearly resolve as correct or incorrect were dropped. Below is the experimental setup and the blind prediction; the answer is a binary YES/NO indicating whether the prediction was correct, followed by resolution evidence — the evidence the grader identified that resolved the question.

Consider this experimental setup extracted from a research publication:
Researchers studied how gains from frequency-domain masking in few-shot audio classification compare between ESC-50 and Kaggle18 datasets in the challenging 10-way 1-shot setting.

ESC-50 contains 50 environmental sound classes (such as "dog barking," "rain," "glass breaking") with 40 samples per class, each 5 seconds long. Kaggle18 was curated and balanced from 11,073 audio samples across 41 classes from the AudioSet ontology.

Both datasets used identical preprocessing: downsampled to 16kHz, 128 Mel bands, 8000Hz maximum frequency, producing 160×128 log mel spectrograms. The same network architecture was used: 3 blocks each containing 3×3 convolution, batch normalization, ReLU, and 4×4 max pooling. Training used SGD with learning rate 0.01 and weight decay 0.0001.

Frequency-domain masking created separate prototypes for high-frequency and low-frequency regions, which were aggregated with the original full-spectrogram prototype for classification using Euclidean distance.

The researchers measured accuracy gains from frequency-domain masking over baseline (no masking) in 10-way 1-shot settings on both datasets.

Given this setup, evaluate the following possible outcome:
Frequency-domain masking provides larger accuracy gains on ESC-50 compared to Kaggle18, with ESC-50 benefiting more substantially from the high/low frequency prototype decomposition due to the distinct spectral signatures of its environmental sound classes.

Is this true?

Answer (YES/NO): YES